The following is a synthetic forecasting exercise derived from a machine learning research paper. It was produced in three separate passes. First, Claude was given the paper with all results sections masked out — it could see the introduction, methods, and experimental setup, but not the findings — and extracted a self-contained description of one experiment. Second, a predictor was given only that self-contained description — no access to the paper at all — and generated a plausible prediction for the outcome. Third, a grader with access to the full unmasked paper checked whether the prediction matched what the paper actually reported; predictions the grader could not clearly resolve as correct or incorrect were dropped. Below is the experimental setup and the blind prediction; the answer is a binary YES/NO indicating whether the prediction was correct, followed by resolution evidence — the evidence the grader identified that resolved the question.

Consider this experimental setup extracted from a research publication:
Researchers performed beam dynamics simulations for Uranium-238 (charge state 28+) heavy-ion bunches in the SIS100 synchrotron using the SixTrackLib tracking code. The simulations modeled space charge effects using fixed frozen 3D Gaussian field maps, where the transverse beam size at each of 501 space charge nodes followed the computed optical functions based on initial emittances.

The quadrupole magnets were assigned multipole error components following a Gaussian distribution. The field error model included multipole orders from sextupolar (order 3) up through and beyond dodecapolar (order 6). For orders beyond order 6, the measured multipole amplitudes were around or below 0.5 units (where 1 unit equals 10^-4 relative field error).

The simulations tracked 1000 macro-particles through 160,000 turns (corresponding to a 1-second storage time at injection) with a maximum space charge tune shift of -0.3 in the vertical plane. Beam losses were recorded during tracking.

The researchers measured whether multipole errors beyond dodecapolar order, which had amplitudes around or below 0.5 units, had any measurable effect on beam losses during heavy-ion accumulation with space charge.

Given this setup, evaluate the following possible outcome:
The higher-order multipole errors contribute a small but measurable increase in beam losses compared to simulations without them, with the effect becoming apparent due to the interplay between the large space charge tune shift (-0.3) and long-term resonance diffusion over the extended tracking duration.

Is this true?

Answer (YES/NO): NO